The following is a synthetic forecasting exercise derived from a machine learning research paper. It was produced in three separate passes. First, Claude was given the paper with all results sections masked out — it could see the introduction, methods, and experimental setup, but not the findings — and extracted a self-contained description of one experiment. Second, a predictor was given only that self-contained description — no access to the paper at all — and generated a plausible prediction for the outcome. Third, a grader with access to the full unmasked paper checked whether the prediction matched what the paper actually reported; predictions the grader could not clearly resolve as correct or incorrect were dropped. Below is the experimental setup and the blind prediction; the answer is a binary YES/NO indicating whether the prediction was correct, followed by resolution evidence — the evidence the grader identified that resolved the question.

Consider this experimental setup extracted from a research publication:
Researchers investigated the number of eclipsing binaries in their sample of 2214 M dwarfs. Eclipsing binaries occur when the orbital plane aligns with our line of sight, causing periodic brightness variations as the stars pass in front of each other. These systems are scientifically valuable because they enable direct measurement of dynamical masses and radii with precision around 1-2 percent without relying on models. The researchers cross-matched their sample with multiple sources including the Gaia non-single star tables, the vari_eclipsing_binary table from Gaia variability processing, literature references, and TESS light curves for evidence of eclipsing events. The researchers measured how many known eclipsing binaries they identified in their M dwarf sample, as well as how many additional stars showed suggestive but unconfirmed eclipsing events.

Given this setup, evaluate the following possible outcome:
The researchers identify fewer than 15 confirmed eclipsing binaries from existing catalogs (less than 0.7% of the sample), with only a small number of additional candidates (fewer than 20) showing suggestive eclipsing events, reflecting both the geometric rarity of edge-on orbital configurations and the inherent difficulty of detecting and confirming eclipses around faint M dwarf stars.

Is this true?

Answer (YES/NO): YES